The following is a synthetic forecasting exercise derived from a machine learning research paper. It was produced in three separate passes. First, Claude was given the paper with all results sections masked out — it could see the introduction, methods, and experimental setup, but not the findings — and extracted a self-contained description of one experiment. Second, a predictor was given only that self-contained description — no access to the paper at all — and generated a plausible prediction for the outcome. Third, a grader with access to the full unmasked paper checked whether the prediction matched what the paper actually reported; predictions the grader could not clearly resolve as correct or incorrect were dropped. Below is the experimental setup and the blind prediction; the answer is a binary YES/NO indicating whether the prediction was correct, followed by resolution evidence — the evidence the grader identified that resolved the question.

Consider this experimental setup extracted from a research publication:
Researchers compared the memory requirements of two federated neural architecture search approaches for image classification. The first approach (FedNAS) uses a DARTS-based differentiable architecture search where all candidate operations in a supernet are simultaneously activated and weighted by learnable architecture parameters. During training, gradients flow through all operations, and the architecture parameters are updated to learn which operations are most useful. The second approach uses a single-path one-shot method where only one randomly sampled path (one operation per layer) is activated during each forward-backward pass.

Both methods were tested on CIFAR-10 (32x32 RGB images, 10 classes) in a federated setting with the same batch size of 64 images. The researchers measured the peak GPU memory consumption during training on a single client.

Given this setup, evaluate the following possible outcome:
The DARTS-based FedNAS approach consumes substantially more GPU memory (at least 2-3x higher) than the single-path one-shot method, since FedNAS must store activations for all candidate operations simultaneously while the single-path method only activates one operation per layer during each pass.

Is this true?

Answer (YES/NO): YES